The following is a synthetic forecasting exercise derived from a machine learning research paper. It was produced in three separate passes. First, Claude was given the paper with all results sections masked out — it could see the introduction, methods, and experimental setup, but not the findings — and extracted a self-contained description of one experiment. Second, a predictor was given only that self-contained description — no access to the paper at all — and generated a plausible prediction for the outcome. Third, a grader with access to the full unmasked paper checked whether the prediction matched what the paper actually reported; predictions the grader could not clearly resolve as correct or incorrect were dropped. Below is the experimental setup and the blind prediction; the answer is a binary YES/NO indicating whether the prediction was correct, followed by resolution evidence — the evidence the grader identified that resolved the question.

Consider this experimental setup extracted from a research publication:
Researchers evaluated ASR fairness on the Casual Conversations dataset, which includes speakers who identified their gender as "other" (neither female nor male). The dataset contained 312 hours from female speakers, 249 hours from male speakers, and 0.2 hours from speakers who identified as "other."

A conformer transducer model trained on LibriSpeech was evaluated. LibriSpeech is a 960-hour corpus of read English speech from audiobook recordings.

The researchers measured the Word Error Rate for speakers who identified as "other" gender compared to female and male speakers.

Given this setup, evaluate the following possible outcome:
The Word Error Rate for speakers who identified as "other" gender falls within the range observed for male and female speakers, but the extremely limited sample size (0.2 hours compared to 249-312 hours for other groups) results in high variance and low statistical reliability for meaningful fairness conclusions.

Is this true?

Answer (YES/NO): NO